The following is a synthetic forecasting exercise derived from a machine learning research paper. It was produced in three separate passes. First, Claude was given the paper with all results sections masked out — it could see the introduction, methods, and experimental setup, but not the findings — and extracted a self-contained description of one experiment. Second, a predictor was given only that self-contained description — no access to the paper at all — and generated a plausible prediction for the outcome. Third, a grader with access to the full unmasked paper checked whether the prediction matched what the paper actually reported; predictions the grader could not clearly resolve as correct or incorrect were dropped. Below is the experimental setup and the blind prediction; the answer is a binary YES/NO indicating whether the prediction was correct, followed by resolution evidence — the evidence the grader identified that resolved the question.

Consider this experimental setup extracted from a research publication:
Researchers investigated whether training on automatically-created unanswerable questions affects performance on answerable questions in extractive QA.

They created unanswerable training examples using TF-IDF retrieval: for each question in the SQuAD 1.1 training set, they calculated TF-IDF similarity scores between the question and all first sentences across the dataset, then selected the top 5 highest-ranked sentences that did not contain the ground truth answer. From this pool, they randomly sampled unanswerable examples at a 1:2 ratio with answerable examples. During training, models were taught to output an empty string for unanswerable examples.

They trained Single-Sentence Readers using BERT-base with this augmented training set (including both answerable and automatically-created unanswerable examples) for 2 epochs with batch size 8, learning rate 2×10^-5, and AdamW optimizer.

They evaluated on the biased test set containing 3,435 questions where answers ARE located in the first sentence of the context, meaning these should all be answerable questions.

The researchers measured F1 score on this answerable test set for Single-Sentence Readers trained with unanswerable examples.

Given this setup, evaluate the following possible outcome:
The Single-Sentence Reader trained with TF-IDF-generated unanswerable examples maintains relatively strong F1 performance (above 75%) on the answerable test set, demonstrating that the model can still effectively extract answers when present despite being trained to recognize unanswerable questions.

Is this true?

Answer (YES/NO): YES